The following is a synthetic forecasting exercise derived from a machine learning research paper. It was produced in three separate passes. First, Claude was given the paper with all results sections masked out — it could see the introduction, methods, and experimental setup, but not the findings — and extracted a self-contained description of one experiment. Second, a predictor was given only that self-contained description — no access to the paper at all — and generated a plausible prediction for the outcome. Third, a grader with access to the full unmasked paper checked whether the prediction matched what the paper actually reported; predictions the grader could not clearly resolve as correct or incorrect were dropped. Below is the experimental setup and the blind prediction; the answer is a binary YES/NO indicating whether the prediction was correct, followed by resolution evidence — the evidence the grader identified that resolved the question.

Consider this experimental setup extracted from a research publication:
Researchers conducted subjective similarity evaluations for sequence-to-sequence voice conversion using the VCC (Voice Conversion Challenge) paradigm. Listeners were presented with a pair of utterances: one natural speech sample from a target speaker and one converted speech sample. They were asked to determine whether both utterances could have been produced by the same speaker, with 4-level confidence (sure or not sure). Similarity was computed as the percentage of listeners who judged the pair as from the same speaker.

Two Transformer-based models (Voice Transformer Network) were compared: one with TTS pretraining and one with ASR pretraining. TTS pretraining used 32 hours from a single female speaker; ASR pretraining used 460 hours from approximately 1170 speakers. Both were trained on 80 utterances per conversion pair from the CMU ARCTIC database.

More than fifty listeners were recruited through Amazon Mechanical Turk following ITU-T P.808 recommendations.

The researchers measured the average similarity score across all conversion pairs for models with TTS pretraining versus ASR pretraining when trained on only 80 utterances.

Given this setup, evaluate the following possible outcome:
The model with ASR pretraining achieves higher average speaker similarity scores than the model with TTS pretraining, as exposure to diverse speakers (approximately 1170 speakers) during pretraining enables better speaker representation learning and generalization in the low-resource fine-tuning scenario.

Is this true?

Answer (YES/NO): NO